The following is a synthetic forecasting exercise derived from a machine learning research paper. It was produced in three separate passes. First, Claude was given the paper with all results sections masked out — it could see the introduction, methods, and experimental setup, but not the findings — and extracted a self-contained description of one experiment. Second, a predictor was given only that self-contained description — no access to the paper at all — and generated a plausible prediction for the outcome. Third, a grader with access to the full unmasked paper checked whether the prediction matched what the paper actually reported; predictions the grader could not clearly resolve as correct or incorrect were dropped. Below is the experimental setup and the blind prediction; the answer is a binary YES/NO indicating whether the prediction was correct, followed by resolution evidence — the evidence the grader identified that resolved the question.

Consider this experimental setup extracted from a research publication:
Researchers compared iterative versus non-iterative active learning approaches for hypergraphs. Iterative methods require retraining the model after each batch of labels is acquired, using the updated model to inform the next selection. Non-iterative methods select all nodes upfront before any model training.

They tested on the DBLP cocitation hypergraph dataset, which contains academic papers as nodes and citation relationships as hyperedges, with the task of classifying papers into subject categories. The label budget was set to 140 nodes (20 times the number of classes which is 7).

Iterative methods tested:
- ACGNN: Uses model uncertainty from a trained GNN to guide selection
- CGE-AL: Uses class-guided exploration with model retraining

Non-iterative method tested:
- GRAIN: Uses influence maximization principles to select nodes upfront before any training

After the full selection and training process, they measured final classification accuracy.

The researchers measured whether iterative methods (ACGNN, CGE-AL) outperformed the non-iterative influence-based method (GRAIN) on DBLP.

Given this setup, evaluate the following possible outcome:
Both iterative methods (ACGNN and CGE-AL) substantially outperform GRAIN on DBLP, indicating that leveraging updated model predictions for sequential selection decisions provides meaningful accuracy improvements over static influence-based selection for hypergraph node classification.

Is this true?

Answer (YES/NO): NO